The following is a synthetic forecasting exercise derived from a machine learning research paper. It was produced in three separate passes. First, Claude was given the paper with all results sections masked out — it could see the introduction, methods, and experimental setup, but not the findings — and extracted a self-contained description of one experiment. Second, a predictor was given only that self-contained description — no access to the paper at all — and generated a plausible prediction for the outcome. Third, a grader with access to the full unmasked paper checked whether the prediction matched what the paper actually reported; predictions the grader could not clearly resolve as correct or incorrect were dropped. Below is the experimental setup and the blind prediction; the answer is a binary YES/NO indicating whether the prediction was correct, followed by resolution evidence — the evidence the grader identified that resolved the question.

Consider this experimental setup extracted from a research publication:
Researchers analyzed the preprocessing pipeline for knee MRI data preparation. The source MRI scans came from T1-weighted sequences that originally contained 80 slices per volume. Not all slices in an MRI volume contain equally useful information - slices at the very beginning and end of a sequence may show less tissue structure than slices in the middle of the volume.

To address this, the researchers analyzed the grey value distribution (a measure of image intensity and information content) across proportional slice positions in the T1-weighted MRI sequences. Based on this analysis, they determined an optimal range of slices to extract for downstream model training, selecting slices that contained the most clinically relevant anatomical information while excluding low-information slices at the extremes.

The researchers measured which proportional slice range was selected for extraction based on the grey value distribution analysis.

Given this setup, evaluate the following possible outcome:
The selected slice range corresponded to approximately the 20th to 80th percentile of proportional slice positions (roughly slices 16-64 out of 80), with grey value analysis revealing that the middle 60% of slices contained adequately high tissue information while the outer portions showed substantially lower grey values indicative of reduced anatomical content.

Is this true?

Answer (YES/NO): NO